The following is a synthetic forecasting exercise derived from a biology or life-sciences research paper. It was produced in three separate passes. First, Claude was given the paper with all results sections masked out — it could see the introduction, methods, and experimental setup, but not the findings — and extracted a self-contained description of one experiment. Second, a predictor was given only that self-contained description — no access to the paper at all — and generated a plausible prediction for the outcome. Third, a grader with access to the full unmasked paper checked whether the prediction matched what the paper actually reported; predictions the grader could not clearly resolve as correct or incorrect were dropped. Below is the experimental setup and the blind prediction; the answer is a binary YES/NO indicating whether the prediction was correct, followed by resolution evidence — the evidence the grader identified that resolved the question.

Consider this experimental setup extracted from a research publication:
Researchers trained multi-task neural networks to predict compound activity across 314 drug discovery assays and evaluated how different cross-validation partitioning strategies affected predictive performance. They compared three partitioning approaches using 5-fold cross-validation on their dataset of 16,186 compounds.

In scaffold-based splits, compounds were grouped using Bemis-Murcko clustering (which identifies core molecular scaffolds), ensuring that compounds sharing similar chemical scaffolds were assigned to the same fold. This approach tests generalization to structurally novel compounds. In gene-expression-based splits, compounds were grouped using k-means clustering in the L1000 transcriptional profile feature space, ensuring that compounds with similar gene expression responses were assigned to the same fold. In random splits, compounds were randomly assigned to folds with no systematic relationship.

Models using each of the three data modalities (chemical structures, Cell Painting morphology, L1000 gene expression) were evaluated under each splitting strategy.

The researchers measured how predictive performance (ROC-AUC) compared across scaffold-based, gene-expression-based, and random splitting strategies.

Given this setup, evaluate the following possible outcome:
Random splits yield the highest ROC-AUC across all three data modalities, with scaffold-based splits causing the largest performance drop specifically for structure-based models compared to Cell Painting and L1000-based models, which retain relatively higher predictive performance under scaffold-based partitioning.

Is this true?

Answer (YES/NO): NO